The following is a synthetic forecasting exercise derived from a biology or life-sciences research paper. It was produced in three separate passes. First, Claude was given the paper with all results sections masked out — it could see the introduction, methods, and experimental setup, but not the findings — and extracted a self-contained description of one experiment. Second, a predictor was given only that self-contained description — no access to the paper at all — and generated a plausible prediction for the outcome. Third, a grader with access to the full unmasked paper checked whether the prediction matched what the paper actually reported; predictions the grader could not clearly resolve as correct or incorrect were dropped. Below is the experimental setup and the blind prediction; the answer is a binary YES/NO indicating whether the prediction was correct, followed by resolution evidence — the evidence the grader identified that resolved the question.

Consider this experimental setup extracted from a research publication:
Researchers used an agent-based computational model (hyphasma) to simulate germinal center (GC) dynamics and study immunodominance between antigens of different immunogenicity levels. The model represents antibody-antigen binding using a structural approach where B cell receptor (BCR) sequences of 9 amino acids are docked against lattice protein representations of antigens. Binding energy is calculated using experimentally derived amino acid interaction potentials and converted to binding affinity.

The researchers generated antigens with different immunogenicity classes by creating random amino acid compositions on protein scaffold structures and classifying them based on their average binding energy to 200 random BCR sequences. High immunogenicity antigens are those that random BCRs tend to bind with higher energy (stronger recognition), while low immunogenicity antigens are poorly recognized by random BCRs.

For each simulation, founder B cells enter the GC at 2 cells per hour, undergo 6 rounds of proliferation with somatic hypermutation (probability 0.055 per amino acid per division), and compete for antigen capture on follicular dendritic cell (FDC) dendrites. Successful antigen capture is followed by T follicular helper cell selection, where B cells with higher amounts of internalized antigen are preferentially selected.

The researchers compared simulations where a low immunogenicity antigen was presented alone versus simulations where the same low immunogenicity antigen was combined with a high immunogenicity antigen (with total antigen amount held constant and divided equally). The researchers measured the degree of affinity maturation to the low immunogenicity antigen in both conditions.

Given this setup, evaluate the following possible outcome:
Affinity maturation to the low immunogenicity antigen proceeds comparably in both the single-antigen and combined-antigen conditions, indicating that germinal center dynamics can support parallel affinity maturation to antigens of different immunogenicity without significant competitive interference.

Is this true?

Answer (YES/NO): NO